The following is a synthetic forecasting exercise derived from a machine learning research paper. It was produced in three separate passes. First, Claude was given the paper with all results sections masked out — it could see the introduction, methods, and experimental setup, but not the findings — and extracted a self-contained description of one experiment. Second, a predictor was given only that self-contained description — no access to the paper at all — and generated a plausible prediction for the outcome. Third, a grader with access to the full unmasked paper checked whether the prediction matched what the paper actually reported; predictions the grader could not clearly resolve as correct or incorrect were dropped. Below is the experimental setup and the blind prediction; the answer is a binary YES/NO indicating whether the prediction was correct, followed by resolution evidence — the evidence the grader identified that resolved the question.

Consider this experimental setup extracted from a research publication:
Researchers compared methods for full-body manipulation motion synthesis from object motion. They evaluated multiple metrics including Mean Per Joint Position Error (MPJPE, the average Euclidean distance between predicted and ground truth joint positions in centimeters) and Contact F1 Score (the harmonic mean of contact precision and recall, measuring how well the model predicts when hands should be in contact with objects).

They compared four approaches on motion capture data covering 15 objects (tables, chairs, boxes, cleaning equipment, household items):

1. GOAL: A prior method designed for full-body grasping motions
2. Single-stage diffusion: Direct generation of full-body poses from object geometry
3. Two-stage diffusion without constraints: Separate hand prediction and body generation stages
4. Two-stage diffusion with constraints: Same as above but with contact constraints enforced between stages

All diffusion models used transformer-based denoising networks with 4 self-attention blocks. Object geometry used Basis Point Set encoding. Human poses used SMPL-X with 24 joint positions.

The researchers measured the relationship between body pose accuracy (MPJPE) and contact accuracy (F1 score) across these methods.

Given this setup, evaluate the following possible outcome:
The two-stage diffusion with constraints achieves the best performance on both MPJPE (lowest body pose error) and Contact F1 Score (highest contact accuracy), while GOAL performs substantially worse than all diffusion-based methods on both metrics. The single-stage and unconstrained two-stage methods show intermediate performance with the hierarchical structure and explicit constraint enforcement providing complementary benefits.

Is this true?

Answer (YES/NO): NO